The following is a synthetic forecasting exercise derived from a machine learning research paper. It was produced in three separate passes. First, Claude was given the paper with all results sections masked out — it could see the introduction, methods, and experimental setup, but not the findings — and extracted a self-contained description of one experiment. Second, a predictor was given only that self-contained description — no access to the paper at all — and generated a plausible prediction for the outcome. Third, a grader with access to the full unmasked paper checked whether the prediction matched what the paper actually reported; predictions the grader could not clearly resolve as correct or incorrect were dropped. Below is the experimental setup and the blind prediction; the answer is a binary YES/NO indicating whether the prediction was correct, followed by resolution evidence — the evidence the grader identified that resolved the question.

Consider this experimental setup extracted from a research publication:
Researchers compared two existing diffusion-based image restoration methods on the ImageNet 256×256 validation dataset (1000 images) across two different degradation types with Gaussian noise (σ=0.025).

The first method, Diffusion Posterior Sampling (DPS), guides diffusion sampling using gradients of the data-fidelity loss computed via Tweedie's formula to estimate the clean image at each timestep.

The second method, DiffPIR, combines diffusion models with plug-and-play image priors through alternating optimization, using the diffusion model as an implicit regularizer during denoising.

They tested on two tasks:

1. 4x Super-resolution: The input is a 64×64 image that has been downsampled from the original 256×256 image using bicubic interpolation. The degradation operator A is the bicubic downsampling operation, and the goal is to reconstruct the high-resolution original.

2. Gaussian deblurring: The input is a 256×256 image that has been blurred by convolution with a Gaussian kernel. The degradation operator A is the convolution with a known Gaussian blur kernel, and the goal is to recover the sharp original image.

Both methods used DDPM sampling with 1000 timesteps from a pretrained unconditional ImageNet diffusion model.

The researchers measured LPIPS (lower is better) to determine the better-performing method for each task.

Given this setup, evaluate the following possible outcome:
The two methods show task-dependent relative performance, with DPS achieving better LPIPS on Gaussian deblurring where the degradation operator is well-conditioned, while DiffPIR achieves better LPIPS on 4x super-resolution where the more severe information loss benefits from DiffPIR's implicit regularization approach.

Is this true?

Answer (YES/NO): NO